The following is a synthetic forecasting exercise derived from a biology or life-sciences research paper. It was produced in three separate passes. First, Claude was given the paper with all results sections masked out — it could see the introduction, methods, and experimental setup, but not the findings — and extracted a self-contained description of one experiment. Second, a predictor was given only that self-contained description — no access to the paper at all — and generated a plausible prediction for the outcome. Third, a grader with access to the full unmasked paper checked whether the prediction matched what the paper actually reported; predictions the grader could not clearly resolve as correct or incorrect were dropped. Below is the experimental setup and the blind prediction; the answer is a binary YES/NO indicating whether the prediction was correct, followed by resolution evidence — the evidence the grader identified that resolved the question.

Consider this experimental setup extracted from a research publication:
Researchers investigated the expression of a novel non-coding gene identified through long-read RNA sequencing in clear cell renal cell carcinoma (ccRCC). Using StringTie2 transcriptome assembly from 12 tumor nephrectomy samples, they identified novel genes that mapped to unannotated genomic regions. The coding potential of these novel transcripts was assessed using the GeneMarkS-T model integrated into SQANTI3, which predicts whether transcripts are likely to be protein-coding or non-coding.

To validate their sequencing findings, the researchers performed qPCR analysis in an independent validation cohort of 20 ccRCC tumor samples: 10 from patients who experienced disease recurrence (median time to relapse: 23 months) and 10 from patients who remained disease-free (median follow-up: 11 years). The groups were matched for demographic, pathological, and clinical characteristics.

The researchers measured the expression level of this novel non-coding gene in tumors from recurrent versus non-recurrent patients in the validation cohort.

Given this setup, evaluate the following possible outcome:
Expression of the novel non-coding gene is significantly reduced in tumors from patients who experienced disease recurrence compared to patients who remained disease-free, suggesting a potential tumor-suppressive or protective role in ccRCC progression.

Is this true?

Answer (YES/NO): NO